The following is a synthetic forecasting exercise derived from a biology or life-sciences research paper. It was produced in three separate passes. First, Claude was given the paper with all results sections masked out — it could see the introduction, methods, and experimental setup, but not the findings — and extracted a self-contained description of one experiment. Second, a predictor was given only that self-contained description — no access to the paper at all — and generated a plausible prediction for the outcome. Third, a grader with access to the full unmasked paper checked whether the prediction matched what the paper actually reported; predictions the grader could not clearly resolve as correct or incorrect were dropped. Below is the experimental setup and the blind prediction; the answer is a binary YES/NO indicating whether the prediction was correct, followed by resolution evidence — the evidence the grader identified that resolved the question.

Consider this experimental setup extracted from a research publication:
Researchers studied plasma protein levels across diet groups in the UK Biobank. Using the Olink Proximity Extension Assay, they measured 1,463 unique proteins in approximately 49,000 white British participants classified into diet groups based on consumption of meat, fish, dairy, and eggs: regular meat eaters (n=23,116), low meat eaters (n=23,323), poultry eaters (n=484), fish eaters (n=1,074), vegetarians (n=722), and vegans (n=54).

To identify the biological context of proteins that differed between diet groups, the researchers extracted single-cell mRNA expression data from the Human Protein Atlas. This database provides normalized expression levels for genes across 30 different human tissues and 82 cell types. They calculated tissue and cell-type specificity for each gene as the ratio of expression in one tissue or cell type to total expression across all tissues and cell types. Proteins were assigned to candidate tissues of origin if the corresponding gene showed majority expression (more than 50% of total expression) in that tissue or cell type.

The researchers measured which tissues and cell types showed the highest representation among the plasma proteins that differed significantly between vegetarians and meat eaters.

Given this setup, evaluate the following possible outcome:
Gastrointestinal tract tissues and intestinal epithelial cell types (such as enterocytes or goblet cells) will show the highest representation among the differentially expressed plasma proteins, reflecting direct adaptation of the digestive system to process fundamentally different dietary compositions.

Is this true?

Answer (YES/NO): NO